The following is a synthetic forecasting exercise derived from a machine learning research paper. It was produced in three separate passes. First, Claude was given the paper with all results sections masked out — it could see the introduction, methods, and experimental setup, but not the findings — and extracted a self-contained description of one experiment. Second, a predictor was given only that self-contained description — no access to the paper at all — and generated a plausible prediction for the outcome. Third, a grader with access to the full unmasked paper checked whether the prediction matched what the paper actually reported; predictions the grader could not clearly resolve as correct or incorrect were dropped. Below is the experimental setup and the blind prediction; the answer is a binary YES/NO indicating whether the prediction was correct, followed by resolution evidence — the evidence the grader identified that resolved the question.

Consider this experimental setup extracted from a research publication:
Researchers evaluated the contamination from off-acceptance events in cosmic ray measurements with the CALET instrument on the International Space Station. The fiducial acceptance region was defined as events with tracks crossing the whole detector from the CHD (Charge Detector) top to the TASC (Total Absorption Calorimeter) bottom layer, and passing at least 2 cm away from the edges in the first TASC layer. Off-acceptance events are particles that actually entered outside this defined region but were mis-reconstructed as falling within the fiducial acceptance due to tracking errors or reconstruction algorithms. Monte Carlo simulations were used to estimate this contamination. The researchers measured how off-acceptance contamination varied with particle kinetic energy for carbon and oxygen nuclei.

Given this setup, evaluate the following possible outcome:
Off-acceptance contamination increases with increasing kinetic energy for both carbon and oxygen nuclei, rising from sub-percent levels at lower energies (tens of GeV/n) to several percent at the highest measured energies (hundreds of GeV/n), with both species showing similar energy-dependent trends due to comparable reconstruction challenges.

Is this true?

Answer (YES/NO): NO